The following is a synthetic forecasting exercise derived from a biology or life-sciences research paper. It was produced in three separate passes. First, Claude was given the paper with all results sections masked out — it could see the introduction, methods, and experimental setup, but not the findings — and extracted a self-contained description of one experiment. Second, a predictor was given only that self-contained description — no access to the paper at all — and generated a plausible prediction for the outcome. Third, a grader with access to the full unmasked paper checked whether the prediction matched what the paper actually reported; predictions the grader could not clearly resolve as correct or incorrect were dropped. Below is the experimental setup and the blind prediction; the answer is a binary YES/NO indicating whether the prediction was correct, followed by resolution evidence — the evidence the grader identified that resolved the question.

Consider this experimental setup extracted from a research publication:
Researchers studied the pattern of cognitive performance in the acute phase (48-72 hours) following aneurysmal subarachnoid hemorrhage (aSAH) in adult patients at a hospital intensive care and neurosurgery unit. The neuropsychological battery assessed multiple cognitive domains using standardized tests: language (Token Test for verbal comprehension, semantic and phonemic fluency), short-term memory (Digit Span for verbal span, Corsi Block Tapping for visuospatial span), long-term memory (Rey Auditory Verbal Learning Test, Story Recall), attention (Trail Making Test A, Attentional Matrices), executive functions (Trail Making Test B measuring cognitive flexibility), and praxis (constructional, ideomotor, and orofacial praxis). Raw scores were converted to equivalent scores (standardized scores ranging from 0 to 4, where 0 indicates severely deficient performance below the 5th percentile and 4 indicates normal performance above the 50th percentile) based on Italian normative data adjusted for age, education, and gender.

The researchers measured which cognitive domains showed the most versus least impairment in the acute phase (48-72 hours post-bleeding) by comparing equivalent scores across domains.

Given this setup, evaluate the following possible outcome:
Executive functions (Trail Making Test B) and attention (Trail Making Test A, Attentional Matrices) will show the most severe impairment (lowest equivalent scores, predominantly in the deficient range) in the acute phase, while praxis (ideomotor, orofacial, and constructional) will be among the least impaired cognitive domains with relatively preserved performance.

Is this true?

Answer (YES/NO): NO